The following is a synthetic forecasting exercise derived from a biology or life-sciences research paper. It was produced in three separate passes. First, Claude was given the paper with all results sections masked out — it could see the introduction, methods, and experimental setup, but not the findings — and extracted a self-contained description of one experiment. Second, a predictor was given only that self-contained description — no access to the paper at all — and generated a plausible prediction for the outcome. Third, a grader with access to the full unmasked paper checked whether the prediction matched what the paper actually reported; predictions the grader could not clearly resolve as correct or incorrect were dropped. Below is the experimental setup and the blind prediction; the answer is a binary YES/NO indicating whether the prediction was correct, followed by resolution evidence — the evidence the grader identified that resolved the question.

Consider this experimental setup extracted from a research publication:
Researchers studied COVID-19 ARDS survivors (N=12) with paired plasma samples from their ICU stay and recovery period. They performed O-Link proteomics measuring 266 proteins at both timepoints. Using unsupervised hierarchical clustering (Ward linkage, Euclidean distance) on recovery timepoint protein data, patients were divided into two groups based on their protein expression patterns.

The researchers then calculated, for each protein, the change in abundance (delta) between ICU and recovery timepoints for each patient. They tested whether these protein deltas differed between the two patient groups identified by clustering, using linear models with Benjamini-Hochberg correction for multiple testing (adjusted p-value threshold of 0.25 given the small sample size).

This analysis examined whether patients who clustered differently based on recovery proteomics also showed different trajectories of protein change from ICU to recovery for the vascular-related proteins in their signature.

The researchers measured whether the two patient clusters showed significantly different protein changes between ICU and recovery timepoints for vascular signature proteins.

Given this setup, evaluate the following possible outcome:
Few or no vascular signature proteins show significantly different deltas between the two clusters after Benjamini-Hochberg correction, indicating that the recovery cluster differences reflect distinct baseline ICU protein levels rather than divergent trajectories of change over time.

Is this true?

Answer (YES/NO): NO